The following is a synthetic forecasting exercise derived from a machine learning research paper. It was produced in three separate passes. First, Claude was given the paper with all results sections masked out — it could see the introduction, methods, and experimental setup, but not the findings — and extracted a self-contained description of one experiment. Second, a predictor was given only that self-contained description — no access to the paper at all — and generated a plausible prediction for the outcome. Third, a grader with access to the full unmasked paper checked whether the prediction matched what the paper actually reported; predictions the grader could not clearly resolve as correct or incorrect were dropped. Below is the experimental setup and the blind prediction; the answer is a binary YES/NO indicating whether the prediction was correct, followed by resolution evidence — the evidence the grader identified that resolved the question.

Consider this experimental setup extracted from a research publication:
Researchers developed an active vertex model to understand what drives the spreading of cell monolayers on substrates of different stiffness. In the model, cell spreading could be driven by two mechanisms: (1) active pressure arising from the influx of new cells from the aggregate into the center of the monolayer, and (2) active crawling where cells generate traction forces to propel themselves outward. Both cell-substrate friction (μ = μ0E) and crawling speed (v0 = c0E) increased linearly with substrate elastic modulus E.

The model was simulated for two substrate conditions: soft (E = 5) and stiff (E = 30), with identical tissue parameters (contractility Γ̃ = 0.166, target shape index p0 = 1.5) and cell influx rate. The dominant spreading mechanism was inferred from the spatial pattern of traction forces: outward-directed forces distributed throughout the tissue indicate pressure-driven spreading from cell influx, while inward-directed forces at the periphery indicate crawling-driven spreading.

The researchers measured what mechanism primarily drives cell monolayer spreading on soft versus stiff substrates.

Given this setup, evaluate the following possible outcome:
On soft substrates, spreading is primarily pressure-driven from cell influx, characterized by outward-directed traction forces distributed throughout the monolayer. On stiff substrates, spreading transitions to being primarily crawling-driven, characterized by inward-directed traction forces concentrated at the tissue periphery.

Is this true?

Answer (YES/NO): YES